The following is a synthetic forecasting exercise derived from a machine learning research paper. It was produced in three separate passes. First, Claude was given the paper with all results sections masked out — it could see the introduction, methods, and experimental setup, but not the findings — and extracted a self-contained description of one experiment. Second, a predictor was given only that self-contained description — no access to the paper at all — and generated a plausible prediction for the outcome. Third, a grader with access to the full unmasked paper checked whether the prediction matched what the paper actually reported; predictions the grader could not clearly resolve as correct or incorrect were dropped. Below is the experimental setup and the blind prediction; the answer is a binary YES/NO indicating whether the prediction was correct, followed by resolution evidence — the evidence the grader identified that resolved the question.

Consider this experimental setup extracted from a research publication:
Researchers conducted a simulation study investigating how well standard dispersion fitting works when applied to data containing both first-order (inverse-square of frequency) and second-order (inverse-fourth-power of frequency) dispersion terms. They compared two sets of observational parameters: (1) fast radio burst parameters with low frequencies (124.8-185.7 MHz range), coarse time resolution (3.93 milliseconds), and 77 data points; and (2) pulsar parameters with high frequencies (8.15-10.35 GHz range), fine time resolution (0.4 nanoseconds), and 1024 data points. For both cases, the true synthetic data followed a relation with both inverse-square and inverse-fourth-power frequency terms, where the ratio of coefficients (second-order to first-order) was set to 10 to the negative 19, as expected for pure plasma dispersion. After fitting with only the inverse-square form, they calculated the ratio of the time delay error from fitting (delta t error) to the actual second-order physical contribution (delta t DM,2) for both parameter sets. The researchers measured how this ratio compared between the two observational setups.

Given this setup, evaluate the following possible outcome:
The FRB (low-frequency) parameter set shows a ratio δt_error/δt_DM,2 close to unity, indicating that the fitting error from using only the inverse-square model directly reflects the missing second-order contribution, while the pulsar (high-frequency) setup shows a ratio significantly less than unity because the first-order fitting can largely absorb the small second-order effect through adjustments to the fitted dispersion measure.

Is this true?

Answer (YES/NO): NO